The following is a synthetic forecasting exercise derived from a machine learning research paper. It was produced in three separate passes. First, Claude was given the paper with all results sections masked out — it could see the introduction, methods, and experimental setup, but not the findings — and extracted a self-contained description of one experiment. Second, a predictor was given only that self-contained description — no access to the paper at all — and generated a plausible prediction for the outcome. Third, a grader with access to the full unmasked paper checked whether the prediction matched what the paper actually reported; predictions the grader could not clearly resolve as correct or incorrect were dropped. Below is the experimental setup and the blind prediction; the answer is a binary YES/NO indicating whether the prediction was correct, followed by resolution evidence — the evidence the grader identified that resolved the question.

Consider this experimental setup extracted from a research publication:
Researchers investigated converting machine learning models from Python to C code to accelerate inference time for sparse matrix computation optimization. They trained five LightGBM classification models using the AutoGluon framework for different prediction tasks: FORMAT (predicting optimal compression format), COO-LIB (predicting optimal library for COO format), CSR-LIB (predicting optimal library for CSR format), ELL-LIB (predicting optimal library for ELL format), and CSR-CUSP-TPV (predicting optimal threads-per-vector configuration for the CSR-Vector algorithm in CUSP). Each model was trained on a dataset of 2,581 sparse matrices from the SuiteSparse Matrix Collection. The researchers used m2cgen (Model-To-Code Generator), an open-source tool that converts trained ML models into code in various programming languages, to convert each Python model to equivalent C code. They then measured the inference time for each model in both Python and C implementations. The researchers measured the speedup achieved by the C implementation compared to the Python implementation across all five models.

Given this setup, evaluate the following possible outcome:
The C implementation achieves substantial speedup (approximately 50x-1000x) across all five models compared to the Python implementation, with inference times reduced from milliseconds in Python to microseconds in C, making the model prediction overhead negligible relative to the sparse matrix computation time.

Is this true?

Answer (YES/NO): NO